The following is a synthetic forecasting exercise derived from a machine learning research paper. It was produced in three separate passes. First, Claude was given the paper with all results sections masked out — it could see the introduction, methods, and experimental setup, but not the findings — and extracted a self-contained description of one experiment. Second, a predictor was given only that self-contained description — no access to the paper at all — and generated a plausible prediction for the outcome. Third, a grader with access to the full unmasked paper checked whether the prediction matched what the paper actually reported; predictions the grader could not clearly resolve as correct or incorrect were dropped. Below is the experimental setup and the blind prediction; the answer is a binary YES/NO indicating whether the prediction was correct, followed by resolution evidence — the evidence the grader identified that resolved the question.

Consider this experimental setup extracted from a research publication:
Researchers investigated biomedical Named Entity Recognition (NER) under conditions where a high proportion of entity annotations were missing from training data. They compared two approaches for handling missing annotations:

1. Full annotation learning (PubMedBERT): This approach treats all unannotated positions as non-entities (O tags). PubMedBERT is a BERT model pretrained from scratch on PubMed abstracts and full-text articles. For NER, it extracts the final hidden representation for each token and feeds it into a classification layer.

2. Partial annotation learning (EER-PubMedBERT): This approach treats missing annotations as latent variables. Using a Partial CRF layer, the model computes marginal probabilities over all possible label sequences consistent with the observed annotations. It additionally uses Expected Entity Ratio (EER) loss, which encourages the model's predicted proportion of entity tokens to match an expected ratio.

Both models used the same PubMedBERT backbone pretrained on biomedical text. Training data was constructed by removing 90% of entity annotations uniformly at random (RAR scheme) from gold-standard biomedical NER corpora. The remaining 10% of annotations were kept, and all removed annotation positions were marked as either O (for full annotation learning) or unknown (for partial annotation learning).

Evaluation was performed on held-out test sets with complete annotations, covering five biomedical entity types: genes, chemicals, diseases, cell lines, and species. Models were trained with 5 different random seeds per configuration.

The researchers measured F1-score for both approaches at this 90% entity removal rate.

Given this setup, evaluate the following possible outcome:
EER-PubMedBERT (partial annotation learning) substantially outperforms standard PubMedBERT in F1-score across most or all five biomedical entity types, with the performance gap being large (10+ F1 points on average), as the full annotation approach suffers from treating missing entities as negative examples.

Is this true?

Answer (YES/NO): YES